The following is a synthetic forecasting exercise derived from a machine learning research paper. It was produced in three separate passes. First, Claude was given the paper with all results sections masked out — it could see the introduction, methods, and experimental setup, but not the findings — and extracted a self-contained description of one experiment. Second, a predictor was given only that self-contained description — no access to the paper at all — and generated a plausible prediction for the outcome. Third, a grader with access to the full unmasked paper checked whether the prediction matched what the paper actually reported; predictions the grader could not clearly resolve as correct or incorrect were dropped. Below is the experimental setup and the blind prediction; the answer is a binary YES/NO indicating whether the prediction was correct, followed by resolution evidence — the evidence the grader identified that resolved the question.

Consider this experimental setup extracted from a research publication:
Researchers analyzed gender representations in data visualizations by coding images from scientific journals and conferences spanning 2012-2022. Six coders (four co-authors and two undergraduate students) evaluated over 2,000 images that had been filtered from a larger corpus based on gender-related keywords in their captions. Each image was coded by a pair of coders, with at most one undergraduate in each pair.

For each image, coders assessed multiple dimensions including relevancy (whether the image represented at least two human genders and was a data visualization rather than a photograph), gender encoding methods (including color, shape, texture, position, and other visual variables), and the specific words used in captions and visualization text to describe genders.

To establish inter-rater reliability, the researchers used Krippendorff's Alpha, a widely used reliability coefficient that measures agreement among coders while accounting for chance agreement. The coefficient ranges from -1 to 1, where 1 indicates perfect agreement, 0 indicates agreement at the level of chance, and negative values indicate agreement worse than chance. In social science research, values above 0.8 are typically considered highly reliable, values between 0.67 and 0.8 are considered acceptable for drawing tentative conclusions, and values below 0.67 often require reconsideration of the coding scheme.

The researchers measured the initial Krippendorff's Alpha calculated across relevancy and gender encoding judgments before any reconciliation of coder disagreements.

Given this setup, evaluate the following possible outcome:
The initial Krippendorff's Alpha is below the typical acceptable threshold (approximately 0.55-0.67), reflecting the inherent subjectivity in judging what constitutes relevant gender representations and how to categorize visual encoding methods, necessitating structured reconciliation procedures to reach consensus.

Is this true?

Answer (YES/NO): YES